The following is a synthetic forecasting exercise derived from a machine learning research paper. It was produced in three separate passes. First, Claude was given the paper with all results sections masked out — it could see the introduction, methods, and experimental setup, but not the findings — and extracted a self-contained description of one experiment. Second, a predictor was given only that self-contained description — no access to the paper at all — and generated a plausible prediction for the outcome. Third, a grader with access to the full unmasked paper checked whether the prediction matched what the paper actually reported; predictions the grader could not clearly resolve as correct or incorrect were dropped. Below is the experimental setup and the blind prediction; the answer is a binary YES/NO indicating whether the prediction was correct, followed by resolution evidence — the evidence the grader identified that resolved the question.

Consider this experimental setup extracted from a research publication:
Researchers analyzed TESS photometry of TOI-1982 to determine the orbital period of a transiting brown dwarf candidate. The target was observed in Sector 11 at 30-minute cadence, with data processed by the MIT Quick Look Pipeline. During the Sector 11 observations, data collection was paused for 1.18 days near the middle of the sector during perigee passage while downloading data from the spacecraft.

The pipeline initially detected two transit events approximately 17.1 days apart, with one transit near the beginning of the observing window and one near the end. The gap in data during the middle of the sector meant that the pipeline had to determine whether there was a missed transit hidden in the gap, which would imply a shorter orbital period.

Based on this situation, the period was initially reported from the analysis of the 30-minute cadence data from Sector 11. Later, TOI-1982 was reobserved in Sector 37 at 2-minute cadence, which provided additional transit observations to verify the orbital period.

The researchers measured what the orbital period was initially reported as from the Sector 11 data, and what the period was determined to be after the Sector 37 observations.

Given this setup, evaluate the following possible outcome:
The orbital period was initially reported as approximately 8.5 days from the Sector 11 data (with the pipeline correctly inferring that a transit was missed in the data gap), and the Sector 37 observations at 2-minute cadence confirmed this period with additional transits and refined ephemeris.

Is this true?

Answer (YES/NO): NO